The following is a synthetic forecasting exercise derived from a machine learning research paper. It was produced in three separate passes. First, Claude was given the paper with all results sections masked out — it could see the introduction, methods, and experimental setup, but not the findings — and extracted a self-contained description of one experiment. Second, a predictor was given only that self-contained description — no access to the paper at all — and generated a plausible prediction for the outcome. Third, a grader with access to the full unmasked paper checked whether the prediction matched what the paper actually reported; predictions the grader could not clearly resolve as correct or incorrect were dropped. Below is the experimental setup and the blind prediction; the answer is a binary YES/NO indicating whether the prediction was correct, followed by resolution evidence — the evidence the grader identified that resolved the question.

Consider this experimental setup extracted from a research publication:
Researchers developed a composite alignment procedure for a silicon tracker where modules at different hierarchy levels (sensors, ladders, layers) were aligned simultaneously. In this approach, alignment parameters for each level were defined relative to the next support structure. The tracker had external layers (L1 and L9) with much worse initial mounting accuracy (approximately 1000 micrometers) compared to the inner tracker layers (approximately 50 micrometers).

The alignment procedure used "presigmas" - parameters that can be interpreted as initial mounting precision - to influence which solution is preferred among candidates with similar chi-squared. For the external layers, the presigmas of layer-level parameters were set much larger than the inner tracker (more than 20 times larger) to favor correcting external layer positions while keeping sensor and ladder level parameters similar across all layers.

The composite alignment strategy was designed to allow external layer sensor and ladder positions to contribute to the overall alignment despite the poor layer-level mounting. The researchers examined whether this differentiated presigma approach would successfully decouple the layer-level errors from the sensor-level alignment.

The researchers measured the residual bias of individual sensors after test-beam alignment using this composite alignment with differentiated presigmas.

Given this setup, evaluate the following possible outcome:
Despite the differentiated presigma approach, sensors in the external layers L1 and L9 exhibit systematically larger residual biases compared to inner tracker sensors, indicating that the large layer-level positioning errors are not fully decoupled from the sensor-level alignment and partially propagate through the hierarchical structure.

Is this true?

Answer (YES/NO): NO